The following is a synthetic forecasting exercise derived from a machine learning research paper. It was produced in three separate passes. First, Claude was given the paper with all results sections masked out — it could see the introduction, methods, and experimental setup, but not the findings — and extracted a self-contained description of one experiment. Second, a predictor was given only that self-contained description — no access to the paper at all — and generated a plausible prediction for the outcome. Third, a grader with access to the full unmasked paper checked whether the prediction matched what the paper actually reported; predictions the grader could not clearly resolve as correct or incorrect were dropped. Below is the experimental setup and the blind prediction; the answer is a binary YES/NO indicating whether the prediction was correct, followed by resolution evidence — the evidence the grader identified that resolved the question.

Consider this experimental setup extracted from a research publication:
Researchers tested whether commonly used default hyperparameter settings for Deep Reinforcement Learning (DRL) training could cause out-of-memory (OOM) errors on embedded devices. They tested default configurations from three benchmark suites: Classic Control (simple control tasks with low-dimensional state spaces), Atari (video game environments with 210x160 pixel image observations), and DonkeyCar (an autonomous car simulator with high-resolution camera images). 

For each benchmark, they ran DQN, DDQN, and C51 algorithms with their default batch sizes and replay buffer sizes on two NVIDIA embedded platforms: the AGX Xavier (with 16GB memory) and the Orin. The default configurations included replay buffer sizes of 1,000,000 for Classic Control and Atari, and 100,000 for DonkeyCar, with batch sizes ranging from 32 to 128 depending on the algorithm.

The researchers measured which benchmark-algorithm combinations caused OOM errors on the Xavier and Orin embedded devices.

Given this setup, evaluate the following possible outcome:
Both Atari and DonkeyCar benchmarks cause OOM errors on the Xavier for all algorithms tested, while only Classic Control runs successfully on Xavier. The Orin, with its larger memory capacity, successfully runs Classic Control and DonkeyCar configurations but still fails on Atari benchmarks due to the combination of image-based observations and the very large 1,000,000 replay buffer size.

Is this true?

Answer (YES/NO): NO